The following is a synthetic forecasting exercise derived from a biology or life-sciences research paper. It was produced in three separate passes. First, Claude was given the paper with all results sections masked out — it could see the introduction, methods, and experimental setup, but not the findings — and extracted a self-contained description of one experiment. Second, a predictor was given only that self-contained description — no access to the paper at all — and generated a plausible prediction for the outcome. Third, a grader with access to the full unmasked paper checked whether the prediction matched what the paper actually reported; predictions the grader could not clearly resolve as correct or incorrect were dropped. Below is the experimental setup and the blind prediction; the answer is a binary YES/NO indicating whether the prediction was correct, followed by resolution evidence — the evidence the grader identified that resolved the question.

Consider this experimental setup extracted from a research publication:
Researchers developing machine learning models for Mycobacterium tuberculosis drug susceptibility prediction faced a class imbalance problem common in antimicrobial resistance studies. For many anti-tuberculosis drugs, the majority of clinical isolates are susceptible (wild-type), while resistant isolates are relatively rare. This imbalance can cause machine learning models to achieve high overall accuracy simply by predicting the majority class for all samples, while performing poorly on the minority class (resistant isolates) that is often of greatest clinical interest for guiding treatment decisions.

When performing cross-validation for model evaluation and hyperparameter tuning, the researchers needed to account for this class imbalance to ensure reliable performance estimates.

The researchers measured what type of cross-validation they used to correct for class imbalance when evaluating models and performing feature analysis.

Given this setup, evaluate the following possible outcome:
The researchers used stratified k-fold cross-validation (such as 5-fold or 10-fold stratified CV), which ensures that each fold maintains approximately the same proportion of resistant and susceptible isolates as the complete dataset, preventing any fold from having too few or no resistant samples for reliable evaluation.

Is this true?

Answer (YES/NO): YES